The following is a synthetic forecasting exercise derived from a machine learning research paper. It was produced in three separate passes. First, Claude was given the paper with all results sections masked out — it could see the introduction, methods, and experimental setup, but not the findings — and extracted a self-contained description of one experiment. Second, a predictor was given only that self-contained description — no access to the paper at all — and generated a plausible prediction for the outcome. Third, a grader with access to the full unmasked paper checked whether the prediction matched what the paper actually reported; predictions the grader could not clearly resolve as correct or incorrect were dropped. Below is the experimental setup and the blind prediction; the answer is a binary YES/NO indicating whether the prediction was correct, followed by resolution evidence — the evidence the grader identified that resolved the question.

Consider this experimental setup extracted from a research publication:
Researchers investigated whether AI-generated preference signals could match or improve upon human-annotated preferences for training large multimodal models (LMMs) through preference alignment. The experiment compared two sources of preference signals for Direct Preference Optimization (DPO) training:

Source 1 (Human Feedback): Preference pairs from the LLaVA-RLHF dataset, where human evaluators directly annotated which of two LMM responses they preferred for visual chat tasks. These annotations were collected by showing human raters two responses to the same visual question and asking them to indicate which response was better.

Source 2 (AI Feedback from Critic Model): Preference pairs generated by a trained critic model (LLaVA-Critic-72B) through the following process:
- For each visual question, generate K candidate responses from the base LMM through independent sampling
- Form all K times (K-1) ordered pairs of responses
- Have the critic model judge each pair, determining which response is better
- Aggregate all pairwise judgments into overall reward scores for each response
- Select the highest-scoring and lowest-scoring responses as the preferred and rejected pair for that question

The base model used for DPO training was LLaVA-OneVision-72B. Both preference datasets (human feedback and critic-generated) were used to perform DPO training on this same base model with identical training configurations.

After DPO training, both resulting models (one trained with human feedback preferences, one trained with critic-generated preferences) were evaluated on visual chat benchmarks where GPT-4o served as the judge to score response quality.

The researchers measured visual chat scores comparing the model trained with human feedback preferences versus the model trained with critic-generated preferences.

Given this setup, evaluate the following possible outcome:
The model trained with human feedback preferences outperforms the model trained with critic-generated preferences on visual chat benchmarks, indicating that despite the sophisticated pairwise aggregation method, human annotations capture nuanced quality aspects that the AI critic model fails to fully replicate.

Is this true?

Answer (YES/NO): NO